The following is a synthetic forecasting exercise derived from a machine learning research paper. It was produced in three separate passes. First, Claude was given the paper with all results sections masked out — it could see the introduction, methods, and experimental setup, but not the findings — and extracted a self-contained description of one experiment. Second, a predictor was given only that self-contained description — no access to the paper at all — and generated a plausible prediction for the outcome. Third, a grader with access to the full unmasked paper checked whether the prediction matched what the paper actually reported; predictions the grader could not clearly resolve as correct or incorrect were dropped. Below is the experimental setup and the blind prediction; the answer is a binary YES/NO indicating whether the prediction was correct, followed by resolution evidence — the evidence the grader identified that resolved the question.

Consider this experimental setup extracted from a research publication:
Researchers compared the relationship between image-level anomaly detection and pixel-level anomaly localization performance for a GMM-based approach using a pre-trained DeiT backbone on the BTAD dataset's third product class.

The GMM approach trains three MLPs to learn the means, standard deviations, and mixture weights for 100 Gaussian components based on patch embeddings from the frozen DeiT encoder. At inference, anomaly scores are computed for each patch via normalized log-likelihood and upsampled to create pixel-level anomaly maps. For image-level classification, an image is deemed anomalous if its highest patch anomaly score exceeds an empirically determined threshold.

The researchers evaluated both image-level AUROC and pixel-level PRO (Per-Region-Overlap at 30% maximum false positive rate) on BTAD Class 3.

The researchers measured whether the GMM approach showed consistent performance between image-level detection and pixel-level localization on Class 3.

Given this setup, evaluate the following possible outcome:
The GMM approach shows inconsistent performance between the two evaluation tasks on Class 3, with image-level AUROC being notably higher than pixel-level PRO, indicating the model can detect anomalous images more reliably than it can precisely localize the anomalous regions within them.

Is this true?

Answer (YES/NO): NO